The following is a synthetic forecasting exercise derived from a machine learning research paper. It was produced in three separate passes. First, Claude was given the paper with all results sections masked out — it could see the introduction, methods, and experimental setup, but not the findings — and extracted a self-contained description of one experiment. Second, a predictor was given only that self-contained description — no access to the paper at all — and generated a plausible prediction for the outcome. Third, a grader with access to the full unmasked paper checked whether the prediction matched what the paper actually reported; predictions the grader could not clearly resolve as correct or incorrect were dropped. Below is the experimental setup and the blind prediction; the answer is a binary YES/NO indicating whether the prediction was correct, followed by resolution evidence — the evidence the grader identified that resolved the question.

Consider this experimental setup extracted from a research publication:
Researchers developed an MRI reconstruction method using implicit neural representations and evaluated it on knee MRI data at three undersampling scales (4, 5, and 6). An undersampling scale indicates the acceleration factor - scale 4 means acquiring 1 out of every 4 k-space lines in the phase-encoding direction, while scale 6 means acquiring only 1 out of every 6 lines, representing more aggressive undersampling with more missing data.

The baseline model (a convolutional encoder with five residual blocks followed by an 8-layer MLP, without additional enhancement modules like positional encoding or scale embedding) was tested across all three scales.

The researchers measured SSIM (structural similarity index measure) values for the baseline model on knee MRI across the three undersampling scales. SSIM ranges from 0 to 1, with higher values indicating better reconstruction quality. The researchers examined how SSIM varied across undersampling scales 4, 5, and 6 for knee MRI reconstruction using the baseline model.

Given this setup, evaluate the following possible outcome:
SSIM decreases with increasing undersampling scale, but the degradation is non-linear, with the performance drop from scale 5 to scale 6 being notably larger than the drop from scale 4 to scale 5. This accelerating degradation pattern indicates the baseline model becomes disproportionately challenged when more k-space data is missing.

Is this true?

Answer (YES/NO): NO